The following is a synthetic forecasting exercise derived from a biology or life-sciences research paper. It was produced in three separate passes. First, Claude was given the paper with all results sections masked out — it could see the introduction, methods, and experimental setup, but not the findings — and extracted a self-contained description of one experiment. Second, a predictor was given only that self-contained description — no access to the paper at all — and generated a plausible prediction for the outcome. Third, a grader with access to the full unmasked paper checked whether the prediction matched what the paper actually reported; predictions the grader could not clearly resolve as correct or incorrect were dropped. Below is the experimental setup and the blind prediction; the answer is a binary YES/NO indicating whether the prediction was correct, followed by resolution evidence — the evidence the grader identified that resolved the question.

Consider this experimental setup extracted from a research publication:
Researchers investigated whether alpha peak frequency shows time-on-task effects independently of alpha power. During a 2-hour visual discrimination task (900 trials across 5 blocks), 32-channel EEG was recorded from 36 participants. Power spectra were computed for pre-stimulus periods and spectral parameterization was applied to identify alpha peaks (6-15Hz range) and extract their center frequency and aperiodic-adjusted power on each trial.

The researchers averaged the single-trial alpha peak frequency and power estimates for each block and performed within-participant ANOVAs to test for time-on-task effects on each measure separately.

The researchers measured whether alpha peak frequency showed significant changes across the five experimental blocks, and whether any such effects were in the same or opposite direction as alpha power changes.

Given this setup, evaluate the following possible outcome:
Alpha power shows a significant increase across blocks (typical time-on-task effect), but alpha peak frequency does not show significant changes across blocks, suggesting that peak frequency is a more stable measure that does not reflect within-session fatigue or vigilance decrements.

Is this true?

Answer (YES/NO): NO